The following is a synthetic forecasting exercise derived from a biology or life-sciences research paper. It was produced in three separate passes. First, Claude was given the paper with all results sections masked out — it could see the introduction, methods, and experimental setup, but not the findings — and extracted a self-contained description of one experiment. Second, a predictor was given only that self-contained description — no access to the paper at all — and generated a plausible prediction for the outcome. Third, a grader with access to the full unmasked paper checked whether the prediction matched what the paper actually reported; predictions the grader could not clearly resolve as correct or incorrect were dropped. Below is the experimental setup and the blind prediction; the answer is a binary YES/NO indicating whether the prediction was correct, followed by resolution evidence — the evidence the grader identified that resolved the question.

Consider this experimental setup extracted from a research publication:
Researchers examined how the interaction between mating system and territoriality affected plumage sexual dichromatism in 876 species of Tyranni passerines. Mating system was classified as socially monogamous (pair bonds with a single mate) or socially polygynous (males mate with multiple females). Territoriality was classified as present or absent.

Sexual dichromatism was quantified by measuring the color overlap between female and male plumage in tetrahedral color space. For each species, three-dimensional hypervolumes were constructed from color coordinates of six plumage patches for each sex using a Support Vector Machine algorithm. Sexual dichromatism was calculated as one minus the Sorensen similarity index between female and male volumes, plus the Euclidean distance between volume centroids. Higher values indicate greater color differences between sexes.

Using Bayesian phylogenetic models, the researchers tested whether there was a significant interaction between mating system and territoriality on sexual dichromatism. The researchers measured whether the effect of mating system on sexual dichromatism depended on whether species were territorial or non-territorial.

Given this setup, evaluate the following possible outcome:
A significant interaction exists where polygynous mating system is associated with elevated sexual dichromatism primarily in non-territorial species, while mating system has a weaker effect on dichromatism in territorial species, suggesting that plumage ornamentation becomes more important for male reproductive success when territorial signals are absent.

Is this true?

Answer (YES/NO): YES